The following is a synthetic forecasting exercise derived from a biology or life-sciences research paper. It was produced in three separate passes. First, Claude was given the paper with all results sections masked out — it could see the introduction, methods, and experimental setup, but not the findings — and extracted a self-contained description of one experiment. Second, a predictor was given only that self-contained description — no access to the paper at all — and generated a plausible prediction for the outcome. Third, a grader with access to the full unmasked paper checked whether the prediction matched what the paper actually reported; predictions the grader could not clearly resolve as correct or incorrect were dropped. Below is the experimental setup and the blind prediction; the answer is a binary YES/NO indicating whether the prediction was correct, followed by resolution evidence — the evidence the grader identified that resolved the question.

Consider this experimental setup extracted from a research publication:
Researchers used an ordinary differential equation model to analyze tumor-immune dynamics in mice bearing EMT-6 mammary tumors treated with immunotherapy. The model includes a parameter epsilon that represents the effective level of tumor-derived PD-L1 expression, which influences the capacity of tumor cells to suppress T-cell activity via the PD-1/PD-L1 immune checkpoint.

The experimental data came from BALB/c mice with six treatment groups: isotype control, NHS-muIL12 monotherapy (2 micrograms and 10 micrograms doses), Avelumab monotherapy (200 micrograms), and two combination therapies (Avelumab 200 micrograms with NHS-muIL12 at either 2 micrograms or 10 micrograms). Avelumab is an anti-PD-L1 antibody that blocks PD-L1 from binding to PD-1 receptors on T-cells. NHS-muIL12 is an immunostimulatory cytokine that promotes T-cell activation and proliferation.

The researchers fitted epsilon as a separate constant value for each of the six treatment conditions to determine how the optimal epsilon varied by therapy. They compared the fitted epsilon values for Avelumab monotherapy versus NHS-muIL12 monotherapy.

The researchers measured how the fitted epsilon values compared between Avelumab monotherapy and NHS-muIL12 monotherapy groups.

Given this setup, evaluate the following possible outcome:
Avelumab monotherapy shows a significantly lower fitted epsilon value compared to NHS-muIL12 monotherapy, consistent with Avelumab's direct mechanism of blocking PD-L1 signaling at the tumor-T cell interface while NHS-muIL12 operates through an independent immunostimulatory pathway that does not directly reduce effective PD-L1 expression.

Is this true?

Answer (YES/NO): YES